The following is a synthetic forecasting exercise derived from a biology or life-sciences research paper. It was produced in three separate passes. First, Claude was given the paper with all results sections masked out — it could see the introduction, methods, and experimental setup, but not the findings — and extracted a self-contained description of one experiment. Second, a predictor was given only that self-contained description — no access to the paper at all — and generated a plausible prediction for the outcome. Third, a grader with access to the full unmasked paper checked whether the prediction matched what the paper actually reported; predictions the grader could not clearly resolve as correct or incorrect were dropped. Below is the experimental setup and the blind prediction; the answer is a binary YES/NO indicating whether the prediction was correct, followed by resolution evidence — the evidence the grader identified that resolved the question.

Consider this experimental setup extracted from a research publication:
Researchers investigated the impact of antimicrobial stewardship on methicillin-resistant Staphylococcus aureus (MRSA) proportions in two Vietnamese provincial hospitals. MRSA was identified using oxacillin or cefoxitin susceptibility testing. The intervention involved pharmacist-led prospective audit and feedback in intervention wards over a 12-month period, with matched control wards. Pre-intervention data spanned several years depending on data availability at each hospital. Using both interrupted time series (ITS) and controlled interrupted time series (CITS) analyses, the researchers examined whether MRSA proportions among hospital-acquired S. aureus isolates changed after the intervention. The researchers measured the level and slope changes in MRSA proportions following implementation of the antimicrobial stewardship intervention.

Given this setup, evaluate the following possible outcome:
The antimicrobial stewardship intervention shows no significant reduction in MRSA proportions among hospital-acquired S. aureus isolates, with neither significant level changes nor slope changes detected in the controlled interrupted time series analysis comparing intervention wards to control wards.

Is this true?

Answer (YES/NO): YES